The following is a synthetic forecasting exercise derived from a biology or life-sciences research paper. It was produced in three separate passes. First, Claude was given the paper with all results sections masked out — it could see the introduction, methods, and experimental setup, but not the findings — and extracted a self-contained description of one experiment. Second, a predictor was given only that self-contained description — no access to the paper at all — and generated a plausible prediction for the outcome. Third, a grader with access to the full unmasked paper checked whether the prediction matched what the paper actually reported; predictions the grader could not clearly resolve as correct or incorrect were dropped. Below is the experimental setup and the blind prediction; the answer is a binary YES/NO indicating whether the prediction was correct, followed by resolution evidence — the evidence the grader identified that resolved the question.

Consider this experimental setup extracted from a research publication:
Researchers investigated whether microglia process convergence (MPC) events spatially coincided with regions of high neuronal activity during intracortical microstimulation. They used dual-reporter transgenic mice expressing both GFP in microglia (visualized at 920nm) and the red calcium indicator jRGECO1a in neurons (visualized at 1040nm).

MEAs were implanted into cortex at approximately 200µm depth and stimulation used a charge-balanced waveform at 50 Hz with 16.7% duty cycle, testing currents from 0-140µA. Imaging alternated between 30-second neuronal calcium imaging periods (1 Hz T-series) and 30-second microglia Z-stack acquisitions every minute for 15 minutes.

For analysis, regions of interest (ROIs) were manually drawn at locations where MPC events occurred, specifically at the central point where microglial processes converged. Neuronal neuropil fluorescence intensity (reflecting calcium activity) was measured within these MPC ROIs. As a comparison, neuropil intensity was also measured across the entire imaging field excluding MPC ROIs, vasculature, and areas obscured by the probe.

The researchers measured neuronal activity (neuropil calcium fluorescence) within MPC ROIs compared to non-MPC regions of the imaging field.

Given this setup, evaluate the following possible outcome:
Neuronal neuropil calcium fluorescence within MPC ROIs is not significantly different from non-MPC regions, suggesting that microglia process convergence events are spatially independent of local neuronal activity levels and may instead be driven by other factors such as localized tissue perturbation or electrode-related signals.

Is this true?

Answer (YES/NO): NO